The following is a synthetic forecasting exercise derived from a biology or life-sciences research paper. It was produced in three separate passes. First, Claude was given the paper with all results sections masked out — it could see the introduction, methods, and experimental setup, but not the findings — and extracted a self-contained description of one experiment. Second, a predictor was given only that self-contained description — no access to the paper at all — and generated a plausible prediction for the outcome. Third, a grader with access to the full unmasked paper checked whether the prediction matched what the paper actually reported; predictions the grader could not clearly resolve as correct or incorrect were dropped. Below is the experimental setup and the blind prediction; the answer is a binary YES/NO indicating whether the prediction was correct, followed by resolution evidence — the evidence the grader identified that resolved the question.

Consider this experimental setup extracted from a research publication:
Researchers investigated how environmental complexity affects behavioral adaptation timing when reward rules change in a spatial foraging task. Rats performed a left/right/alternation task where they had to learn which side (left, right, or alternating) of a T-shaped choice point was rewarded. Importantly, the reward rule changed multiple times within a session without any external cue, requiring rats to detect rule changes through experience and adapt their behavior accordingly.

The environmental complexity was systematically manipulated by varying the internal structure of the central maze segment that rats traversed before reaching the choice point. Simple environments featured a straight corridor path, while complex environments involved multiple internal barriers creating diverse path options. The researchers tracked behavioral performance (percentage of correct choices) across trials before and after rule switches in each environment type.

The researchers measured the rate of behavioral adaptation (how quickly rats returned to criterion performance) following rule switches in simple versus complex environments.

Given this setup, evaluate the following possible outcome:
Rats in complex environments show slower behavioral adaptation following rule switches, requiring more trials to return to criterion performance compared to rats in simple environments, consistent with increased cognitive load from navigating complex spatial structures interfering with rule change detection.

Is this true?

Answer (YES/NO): YES